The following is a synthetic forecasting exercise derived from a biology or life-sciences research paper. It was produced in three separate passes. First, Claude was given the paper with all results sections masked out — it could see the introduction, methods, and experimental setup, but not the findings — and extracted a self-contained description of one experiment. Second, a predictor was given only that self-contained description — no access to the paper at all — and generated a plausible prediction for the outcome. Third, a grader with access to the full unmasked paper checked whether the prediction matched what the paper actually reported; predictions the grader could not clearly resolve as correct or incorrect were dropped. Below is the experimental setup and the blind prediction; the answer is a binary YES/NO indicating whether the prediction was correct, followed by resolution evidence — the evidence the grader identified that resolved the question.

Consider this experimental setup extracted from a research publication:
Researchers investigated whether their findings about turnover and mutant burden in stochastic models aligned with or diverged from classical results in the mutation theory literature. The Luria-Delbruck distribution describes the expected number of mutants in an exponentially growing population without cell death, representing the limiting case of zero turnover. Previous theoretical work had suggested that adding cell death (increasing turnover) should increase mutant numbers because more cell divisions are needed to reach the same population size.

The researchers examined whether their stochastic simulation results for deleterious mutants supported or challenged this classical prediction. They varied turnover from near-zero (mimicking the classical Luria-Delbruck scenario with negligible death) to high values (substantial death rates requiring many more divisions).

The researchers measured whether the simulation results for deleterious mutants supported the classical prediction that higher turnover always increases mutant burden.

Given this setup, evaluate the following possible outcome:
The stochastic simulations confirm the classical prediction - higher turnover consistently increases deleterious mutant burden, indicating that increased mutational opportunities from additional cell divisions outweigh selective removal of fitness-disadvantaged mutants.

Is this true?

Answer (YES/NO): NO